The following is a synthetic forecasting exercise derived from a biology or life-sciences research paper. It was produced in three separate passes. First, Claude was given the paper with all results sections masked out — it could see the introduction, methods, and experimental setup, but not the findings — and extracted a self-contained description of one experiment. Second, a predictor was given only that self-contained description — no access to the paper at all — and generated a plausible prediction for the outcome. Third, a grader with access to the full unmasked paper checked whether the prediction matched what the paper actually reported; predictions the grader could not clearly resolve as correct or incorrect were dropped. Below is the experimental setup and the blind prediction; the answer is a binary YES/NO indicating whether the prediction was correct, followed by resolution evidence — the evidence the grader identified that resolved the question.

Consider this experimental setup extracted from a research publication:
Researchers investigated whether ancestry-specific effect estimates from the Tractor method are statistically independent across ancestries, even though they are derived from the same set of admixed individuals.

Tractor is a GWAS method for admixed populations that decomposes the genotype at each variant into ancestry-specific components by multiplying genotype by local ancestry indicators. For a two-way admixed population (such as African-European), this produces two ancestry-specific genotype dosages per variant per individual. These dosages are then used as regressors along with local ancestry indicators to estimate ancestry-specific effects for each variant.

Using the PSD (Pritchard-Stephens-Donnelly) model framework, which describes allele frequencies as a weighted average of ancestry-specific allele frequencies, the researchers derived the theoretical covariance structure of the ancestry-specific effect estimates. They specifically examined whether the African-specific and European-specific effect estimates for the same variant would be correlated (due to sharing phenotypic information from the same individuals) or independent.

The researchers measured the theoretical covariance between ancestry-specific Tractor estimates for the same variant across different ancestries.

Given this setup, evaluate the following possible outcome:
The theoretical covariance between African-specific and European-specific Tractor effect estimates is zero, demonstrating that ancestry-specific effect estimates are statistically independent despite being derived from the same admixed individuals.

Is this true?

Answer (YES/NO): YES